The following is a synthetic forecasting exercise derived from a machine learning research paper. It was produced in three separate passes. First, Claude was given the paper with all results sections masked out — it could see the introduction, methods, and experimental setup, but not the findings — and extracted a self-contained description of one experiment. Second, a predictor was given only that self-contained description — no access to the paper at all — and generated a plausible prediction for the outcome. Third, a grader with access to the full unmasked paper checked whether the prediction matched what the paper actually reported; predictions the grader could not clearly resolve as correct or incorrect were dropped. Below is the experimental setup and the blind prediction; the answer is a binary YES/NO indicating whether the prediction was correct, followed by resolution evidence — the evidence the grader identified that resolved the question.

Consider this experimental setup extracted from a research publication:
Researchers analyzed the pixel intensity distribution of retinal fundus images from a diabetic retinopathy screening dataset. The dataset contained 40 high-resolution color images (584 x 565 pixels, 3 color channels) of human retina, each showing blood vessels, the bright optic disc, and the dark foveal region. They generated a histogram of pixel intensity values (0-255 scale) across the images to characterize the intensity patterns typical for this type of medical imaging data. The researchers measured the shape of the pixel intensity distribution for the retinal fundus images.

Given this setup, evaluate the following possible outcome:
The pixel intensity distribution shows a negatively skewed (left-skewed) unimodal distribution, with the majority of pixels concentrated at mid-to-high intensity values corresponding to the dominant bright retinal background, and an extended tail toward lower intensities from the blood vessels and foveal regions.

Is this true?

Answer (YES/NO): NO